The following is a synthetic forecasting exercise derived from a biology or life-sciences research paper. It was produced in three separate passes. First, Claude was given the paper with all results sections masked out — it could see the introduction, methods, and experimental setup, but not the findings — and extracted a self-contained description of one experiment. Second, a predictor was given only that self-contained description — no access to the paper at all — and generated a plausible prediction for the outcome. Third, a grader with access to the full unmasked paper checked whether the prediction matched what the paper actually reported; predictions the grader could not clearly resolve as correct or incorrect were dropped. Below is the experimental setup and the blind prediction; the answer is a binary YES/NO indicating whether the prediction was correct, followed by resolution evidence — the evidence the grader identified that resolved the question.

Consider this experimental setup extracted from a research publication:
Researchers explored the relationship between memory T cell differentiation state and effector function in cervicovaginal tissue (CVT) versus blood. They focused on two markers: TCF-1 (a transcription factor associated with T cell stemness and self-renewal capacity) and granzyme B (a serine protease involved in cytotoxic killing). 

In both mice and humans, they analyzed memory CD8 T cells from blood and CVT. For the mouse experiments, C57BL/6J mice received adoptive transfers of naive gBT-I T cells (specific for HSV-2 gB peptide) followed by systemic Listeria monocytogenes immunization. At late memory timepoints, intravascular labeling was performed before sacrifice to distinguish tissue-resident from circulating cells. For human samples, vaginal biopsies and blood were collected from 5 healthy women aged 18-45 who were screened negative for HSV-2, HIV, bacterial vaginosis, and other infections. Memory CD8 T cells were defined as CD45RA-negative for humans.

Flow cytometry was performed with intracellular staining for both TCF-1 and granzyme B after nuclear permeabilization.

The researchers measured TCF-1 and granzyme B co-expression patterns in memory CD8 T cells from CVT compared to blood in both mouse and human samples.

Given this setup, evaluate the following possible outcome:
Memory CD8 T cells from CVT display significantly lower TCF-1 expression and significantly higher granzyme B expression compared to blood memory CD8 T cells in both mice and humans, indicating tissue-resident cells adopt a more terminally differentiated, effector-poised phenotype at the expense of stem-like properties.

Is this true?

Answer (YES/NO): NO